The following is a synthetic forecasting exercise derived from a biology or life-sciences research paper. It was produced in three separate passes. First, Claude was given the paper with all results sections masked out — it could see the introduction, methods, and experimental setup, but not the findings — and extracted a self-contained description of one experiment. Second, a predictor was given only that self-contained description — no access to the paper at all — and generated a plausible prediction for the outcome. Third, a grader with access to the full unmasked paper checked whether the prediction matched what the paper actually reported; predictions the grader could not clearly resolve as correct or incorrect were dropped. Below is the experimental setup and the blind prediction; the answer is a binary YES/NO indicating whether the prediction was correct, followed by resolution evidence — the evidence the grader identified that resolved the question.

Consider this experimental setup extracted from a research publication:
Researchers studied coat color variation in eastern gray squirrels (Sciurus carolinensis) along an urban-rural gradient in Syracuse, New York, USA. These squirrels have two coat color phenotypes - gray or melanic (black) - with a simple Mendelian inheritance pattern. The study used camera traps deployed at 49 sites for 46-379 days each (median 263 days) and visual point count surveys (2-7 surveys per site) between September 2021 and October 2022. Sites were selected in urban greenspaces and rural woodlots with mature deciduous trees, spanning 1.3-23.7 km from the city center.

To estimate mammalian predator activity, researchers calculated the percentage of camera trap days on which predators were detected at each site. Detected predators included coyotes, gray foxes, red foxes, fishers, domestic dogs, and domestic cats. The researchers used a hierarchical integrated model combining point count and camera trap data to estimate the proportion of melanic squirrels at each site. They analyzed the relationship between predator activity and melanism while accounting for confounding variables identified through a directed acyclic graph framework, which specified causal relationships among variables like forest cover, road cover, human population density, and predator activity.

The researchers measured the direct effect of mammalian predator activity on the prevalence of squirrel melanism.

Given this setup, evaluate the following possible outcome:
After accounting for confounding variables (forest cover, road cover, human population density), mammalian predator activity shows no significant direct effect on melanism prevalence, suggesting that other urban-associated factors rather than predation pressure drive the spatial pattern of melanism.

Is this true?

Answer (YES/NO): NO